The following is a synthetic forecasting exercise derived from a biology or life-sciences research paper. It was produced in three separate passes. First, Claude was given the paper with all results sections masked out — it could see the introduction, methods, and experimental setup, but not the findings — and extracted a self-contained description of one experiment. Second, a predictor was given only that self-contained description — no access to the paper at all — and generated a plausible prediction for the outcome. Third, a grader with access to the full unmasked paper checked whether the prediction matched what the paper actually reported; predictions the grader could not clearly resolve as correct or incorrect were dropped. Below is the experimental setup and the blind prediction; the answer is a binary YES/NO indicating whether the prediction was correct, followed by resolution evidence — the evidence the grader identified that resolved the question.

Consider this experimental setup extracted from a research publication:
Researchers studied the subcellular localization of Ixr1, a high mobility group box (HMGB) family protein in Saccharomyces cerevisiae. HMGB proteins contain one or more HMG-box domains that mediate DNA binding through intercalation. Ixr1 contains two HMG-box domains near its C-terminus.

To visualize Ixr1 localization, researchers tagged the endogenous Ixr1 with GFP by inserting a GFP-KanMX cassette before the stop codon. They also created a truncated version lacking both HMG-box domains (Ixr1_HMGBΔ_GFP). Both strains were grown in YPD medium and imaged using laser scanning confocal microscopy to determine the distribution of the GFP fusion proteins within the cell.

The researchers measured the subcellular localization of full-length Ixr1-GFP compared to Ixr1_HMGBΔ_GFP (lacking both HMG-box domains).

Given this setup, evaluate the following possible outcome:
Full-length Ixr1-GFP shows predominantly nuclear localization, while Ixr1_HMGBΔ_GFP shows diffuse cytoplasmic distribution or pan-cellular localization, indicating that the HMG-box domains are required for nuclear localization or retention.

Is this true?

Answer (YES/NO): YES